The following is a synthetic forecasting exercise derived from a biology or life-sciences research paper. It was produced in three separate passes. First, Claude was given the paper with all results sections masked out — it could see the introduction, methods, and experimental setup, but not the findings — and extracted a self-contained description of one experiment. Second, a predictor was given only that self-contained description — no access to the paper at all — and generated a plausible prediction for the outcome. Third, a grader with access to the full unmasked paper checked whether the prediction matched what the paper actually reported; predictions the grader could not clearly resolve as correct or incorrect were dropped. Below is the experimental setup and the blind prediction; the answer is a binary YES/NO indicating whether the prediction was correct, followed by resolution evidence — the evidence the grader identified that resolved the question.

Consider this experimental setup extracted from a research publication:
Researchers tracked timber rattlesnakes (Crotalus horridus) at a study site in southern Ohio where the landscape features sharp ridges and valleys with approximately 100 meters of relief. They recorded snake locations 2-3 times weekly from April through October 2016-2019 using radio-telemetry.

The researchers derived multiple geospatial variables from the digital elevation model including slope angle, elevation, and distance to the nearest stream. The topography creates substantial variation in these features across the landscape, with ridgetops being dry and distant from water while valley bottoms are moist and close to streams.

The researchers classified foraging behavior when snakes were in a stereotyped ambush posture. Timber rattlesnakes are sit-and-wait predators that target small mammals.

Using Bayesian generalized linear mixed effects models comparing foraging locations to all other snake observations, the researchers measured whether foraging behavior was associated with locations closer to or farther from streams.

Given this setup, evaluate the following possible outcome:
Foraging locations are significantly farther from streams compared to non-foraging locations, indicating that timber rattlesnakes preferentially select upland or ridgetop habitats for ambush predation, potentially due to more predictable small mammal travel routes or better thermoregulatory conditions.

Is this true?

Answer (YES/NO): YES